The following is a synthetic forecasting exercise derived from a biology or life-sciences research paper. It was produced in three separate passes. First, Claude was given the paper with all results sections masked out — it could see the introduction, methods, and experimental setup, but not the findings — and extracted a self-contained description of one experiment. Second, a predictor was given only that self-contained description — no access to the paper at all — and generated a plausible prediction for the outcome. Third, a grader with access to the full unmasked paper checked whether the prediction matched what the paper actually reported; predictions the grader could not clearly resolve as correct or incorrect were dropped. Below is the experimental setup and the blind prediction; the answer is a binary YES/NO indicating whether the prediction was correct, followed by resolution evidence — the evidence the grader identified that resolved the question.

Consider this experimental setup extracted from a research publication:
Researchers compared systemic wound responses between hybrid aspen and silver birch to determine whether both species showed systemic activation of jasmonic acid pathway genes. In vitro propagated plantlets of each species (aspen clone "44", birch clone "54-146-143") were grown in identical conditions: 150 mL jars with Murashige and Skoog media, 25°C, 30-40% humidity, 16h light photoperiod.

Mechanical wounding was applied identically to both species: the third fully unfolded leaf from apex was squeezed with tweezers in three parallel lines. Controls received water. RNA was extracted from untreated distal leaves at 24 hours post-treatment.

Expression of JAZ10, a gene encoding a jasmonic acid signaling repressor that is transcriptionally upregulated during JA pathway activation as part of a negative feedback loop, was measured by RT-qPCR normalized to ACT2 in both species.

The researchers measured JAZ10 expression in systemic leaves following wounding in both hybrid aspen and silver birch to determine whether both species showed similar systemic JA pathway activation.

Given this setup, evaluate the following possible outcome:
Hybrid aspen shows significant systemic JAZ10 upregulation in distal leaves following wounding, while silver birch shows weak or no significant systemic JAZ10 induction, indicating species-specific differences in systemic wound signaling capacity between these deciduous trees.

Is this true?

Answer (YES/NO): NO